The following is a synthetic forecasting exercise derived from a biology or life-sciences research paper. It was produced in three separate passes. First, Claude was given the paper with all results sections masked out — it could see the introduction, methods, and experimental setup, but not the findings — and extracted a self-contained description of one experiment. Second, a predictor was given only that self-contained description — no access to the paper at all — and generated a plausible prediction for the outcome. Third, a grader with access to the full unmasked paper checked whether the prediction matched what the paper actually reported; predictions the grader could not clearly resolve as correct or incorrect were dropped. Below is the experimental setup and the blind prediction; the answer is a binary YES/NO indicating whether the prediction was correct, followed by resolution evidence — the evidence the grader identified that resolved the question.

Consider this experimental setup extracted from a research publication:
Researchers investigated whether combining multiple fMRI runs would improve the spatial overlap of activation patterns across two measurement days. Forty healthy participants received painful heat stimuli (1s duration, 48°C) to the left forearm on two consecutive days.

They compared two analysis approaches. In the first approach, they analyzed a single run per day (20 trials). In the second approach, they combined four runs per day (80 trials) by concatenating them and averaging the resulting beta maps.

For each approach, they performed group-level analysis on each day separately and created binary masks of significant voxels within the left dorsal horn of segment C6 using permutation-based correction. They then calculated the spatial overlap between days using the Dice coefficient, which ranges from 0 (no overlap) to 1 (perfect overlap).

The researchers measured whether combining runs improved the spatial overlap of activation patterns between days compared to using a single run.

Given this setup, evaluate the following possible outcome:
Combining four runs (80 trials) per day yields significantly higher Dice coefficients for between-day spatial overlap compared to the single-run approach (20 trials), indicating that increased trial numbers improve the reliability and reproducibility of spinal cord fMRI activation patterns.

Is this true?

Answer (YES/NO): NO